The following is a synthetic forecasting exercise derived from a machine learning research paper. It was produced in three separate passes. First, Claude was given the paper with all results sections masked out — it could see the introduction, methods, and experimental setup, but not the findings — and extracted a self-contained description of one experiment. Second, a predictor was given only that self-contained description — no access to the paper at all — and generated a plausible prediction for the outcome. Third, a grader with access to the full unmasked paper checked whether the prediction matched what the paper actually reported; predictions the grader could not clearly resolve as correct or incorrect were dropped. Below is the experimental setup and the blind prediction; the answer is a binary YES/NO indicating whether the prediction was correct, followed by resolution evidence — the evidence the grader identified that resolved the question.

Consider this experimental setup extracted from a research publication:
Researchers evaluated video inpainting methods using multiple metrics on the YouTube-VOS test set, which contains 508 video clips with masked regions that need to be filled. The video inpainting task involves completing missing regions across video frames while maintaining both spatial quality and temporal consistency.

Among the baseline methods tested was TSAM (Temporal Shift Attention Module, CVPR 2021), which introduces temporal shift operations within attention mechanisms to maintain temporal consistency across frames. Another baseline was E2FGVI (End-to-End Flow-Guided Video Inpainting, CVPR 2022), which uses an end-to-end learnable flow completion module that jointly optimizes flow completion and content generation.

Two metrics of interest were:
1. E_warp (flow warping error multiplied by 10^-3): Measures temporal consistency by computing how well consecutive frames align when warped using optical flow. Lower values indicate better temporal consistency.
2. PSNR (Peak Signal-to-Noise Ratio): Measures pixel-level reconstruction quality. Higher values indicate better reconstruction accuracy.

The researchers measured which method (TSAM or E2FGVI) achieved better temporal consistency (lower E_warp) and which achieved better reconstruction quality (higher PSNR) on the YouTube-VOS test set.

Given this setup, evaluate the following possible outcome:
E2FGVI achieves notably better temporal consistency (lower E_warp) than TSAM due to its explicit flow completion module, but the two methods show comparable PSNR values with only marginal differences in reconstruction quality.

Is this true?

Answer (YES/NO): NO